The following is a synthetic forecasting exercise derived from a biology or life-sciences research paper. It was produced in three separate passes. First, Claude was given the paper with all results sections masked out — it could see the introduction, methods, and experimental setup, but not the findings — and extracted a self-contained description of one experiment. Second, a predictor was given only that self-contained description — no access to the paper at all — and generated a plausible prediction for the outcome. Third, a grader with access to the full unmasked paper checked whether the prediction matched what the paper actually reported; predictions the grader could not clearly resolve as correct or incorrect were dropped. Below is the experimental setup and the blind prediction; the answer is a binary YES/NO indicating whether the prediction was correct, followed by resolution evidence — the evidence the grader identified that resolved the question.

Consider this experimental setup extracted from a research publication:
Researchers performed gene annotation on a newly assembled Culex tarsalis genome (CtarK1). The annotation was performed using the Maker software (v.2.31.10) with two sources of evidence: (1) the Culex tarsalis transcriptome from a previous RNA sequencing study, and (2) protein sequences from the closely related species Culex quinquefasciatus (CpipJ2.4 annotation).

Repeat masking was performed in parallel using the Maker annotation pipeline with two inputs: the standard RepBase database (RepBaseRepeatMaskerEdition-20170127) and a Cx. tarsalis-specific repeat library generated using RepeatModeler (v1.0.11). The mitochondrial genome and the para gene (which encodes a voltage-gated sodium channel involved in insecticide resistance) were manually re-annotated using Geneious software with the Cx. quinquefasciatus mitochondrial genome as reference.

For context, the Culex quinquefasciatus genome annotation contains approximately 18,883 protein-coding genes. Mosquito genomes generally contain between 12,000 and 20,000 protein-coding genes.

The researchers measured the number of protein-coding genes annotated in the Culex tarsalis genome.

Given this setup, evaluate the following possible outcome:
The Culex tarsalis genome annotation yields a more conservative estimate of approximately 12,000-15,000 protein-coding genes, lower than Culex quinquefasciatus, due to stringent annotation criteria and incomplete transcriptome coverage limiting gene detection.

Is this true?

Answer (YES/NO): NO